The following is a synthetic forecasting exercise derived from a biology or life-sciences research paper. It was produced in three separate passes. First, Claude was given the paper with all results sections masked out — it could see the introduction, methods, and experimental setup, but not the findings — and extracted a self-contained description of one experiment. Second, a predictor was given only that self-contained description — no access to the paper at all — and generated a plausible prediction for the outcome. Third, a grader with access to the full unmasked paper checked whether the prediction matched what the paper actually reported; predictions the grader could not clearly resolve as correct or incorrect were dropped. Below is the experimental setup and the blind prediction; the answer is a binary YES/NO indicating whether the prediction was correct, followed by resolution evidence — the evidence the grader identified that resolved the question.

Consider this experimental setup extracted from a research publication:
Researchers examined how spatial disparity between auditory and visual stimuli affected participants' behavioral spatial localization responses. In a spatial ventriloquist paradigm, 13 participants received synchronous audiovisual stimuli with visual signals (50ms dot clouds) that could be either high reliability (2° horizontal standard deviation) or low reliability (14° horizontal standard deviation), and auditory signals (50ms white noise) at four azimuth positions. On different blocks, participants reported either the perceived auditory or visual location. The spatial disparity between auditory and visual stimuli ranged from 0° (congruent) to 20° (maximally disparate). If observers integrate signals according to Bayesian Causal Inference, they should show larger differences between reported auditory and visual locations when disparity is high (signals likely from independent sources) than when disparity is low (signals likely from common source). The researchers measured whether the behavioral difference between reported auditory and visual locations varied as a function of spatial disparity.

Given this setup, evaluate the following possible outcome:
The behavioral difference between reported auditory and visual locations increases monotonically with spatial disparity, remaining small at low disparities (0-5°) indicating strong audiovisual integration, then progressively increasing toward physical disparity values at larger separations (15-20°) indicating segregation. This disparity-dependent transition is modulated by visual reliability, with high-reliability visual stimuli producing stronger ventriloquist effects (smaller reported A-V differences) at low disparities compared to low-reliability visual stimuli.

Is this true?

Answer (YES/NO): NO